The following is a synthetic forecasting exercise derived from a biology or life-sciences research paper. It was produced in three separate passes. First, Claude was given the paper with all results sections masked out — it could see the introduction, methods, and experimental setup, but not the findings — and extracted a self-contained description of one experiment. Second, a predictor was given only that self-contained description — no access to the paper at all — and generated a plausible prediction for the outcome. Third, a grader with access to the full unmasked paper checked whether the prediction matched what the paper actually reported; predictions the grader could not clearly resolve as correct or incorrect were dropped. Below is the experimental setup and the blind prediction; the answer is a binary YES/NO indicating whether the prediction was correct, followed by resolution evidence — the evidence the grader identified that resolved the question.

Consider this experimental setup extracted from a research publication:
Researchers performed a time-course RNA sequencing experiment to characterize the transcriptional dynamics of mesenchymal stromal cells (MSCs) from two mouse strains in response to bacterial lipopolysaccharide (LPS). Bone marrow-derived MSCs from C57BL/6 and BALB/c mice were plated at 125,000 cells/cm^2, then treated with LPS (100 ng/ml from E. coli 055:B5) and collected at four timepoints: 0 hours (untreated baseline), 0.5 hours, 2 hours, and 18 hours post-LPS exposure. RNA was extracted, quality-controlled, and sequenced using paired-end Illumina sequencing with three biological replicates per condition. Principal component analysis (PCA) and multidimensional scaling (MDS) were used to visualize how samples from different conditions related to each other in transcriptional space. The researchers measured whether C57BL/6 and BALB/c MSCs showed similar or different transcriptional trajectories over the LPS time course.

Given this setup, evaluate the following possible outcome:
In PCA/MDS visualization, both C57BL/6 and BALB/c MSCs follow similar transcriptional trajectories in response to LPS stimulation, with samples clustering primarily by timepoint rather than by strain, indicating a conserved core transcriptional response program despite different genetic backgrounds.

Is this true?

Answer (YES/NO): NO